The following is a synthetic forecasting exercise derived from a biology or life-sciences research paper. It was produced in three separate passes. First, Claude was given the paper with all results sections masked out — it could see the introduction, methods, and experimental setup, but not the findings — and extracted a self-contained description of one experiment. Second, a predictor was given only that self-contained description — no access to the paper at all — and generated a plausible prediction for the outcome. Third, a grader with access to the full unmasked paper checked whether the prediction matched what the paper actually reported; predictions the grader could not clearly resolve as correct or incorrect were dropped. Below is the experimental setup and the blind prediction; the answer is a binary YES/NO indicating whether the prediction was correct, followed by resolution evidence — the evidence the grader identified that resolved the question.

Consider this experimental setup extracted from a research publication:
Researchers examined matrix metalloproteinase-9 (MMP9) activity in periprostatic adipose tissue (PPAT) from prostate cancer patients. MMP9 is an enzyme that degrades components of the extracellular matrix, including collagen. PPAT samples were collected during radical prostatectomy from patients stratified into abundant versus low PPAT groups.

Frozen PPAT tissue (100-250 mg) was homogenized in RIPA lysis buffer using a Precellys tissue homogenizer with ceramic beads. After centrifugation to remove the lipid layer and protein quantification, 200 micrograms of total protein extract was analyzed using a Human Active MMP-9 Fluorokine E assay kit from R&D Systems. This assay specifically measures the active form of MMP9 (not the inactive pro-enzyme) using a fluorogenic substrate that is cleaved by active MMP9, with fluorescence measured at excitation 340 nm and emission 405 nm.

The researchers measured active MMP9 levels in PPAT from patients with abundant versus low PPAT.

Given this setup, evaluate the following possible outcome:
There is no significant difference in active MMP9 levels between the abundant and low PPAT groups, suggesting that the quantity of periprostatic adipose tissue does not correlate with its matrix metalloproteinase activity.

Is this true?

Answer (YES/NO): NO